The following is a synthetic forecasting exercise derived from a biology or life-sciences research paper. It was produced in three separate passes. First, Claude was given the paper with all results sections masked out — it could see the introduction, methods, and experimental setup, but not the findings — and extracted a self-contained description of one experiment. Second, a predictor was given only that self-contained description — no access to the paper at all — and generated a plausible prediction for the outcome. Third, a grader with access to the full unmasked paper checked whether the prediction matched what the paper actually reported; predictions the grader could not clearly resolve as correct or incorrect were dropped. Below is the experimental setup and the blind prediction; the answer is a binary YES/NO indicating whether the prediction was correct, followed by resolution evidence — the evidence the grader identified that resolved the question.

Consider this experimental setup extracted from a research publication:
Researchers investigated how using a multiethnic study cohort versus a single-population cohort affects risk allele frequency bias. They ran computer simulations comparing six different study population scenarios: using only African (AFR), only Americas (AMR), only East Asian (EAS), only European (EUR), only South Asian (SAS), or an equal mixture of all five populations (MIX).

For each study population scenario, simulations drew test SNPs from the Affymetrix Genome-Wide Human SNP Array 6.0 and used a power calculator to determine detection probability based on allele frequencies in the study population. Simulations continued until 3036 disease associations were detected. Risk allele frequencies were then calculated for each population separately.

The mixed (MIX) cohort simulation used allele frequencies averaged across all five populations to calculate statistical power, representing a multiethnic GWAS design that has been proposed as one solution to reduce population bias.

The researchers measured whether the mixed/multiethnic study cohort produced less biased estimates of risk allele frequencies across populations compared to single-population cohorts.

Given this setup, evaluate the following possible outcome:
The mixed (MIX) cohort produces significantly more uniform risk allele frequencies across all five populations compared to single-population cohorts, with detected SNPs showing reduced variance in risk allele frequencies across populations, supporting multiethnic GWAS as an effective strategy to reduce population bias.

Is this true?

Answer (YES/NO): NO